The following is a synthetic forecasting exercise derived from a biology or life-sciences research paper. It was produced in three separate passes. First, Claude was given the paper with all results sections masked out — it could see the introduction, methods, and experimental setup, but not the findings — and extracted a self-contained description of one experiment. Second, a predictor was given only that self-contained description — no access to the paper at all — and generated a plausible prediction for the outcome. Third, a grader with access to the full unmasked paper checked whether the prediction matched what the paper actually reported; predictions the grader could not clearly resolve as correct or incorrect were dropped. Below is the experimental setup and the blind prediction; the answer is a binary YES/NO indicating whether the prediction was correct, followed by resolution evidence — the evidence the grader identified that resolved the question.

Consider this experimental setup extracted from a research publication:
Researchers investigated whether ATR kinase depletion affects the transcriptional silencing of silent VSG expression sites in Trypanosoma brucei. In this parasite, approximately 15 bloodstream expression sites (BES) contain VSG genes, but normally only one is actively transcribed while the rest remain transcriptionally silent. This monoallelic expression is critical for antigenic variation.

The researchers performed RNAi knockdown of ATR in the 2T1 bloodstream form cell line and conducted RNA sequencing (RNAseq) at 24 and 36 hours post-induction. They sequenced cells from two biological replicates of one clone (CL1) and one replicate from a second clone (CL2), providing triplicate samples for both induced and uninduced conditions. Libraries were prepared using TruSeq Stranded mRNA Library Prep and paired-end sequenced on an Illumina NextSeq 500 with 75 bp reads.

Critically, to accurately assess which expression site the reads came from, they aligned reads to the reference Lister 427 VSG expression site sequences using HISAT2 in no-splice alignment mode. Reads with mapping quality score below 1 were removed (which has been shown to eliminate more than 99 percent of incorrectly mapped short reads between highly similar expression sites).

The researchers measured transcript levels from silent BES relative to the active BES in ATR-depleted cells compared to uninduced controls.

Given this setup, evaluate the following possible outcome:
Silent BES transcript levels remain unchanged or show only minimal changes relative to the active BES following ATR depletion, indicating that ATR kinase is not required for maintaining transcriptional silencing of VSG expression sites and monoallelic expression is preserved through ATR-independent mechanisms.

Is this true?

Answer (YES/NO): NO